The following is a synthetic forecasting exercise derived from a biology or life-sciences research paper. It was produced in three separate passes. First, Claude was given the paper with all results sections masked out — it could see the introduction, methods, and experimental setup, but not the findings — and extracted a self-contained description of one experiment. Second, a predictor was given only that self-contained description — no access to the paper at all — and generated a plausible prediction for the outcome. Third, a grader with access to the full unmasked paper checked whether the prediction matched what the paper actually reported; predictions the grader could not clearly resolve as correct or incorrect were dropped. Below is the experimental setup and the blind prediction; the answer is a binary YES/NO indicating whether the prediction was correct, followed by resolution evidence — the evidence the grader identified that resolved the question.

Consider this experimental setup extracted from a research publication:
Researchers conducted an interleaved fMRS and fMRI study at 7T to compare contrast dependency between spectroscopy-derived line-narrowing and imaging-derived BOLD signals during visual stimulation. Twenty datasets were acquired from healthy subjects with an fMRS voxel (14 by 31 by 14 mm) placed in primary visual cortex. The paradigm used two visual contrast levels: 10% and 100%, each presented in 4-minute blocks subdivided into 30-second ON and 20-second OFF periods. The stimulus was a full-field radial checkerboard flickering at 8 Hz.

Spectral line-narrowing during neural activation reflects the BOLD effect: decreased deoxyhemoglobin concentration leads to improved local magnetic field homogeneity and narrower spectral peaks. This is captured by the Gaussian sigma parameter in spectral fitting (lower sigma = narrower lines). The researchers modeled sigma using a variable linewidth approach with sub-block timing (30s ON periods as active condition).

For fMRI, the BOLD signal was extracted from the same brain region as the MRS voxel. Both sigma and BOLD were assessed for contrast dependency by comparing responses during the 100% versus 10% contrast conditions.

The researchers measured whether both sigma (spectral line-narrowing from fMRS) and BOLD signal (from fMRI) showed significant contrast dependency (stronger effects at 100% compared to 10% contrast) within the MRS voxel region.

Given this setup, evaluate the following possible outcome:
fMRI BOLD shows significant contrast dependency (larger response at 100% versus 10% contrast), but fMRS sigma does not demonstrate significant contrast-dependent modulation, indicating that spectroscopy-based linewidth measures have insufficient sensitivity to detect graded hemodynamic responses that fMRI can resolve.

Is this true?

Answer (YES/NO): YES